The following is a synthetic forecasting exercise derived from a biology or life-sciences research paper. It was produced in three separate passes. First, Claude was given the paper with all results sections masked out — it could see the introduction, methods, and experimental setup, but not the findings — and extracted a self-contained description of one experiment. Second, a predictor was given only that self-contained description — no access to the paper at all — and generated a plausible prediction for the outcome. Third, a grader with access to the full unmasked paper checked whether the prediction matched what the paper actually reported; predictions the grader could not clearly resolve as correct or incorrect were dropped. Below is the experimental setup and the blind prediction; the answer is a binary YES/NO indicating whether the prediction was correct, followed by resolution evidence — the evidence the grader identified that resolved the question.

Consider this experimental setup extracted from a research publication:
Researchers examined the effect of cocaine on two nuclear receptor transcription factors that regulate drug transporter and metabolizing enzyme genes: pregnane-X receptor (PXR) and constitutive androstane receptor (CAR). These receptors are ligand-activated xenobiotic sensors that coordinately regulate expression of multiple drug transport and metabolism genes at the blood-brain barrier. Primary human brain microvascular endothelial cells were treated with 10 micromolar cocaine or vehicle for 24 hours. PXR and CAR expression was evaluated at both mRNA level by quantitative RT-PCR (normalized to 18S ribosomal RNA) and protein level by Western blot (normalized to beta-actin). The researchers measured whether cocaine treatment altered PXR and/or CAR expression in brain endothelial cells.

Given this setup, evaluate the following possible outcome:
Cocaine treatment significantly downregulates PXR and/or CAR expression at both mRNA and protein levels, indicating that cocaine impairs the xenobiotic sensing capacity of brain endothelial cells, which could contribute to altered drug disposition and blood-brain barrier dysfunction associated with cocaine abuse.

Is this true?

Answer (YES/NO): NO